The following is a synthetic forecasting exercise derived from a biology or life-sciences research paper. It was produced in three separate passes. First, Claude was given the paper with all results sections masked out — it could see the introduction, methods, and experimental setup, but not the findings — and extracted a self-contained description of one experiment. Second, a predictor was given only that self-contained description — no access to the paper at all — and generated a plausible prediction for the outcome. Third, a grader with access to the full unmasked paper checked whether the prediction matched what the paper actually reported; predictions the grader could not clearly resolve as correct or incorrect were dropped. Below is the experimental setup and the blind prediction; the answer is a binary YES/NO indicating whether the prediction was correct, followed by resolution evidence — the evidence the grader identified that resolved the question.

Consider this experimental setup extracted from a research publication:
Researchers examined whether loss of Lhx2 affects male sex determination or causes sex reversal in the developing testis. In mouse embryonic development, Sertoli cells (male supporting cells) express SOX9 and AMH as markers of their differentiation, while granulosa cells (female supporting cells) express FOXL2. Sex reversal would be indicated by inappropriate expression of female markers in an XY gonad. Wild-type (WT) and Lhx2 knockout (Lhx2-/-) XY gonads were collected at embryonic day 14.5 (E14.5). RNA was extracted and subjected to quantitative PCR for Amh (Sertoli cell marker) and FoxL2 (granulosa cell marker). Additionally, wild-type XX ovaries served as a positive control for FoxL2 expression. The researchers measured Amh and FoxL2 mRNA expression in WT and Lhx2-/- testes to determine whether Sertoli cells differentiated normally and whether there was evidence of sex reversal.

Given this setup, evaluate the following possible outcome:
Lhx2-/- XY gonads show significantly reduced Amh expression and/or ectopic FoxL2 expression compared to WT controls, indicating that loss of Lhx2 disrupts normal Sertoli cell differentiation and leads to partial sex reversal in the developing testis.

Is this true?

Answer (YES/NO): NO